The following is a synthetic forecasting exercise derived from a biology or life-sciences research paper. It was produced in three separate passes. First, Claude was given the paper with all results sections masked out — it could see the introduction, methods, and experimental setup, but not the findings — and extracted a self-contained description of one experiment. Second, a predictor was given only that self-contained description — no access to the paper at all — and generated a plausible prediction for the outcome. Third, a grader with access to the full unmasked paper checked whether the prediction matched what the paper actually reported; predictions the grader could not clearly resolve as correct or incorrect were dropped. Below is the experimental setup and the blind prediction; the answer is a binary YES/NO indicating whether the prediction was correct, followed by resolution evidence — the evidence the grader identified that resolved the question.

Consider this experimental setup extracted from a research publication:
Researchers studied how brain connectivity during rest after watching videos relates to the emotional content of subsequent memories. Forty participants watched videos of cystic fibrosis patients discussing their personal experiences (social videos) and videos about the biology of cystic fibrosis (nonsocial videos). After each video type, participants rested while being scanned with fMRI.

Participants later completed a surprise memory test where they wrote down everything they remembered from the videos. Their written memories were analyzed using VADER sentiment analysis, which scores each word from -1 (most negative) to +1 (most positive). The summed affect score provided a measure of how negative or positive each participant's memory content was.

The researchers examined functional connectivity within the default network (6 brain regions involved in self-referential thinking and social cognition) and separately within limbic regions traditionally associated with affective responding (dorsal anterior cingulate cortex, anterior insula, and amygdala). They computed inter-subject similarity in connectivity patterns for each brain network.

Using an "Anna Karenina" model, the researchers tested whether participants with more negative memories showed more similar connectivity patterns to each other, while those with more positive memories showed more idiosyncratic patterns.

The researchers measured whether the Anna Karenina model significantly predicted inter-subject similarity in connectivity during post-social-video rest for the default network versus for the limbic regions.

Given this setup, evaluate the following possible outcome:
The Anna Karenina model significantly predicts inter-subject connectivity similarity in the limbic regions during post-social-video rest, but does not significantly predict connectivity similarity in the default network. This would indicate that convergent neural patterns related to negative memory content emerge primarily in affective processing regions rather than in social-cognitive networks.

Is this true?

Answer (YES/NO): NO